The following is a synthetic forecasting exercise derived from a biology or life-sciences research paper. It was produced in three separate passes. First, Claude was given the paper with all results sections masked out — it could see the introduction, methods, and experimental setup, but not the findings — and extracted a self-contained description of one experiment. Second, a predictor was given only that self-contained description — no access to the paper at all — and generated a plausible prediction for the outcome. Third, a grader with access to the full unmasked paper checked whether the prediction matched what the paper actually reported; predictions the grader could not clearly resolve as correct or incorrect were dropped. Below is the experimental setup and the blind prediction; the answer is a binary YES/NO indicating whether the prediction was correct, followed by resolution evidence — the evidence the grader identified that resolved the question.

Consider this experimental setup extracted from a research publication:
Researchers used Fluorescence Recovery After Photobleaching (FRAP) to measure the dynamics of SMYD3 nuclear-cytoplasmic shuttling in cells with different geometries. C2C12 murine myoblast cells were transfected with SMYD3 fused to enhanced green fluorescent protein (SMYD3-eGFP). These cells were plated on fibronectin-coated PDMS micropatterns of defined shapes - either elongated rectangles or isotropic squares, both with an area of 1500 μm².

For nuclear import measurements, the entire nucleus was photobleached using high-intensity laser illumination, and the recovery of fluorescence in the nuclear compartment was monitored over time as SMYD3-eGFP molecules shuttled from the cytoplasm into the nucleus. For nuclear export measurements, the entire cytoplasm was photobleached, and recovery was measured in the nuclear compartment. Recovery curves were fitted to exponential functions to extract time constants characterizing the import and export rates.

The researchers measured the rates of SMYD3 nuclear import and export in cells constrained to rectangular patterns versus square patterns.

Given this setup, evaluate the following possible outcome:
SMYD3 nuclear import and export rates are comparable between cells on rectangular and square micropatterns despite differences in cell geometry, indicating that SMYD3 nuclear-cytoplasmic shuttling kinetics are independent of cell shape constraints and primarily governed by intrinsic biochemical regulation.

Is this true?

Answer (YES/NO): NO